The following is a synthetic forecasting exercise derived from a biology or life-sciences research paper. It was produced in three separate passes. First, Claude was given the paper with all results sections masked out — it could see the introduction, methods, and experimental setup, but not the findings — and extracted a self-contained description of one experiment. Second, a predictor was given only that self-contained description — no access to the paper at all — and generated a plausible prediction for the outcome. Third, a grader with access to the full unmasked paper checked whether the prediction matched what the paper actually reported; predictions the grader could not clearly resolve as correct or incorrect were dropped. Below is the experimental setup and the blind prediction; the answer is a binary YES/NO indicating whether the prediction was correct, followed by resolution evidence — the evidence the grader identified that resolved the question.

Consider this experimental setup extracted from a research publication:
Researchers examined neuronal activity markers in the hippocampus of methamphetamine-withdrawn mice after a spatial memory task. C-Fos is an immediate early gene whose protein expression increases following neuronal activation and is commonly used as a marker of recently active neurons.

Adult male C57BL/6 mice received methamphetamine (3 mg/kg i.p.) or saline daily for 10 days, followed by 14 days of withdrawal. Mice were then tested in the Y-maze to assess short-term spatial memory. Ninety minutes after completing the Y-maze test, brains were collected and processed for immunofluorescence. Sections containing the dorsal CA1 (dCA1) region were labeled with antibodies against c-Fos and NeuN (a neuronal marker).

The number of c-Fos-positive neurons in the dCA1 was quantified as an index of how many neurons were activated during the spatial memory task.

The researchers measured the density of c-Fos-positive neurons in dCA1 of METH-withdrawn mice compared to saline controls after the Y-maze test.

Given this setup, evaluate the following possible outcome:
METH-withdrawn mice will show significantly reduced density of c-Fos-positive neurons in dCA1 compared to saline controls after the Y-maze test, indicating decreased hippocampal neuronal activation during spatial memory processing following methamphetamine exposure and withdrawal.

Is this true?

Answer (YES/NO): NO